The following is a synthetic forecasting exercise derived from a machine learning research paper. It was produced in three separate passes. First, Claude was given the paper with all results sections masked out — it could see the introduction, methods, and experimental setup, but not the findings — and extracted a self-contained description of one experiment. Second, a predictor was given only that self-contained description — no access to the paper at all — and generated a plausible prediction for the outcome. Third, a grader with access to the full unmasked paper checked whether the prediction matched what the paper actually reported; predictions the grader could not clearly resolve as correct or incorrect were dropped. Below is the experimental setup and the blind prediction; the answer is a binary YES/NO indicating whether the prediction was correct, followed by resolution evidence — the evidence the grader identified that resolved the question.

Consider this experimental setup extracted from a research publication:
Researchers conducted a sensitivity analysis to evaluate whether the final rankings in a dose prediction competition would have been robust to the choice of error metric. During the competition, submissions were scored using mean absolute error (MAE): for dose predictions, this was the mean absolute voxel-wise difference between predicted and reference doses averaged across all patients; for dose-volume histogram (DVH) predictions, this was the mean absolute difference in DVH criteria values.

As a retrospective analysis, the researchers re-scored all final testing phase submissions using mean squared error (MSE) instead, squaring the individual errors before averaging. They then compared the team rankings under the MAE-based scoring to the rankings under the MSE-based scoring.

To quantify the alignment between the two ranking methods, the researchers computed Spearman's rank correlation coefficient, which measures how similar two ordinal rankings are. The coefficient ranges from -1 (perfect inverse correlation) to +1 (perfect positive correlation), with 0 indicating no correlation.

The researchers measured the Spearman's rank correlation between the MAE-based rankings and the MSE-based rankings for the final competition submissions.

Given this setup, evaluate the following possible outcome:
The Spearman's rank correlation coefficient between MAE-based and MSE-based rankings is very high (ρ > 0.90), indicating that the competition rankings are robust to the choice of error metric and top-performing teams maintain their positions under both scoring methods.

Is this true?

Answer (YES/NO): YES